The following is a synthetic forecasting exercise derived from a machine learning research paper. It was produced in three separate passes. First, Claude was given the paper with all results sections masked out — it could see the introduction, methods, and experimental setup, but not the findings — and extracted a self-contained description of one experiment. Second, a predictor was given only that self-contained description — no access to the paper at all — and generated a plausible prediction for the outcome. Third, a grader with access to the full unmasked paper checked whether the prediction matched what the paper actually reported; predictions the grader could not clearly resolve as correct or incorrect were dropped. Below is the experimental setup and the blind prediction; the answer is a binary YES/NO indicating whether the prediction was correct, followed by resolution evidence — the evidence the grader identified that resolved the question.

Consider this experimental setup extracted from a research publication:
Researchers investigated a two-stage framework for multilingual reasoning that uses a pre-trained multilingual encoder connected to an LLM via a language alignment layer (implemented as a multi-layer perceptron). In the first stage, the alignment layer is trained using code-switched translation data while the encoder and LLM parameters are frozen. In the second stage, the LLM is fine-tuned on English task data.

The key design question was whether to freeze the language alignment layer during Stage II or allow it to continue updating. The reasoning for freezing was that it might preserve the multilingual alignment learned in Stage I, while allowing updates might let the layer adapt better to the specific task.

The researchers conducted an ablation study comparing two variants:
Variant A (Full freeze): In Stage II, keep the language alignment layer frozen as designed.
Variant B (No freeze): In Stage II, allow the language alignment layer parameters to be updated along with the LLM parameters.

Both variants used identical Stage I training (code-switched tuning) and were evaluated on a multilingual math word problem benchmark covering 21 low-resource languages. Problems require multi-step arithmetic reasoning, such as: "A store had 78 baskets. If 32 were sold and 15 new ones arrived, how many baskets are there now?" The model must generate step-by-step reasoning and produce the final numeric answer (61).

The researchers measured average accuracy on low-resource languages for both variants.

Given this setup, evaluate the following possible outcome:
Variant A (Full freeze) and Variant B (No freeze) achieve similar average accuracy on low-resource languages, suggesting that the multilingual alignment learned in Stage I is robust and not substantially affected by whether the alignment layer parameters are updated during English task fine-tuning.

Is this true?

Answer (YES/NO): NO